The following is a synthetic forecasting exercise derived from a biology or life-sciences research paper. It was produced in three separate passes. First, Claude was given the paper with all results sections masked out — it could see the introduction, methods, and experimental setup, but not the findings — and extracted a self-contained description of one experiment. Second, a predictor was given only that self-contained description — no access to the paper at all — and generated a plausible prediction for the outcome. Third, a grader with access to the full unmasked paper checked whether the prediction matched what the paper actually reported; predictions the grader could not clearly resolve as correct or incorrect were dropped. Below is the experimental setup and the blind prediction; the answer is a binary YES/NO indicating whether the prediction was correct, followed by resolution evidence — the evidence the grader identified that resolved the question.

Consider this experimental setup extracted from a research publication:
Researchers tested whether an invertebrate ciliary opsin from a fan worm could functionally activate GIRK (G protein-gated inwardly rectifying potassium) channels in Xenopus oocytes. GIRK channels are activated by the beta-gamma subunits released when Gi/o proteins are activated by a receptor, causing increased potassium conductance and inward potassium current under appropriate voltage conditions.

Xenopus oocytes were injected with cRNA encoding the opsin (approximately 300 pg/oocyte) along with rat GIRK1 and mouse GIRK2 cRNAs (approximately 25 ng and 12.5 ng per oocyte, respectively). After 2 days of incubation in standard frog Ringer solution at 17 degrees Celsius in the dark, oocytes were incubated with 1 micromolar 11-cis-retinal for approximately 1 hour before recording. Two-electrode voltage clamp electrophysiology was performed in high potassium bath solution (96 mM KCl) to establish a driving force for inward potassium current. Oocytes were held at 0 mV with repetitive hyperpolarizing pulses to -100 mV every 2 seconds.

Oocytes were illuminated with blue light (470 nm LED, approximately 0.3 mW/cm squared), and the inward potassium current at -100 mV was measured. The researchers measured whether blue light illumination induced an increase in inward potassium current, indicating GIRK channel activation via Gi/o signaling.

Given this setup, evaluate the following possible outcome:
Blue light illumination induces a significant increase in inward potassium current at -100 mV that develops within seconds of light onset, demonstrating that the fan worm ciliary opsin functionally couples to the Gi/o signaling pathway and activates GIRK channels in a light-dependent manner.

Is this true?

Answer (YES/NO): YES